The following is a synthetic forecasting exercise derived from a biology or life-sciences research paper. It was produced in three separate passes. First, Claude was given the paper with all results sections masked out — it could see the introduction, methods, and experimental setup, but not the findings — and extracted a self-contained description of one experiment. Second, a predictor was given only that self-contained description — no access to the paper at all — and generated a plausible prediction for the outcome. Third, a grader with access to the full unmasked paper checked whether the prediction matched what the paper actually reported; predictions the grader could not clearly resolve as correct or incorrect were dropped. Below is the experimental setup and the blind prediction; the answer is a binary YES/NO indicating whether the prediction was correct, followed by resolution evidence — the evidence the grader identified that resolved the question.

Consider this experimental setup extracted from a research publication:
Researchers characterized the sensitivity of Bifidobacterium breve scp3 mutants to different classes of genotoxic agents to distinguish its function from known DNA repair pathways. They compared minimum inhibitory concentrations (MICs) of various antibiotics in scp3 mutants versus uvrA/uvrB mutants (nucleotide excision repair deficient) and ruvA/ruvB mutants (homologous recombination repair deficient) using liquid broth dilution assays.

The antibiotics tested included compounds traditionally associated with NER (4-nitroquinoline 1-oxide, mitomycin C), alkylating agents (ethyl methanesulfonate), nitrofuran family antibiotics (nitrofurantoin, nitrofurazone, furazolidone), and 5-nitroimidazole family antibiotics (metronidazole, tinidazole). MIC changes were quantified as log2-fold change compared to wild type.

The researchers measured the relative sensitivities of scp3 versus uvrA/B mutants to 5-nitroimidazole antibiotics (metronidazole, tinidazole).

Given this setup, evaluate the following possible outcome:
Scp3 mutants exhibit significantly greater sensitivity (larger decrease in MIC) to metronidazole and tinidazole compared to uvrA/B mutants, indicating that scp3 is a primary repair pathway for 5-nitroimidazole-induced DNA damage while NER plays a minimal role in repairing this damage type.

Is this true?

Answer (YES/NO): NO